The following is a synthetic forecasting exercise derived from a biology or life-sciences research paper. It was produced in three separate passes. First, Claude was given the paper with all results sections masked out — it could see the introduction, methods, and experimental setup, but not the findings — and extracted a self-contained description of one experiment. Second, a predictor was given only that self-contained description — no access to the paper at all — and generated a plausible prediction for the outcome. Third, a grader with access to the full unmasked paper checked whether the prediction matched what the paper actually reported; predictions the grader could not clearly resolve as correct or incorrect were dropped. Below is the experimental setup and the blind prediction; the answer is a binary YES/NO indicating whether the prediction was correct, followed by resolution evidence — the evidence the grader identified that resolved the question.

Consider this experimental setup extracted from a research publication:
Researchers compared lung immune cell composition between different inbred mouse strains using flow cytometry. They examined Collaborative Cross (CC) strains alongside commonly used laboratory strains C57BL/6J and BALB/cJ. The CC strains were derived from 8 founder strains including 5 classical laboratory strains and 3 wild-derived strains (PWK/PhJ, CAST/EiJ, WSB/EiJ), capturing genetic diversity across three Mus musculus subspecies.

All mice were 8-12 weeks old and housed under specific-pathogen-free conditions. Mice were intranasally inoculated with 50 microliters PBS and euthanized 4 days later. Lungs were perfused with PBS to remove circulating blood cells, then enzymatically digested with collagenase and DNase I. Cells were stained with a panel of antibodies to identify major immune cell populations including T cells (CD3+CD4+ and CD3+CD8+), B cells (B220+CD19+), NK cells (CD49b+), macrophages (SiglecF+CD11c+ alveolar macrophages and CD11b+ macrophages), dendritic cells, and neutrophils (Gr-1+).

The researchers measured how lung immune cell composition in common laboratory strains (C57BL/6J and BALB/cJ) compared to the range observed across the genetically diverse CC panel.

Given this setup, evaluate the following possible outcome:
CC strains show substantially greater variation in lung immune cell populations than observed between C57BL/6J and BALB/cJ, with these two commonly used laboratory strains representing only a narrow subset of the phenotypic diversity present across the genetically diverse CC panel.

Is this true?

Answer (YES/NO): YES